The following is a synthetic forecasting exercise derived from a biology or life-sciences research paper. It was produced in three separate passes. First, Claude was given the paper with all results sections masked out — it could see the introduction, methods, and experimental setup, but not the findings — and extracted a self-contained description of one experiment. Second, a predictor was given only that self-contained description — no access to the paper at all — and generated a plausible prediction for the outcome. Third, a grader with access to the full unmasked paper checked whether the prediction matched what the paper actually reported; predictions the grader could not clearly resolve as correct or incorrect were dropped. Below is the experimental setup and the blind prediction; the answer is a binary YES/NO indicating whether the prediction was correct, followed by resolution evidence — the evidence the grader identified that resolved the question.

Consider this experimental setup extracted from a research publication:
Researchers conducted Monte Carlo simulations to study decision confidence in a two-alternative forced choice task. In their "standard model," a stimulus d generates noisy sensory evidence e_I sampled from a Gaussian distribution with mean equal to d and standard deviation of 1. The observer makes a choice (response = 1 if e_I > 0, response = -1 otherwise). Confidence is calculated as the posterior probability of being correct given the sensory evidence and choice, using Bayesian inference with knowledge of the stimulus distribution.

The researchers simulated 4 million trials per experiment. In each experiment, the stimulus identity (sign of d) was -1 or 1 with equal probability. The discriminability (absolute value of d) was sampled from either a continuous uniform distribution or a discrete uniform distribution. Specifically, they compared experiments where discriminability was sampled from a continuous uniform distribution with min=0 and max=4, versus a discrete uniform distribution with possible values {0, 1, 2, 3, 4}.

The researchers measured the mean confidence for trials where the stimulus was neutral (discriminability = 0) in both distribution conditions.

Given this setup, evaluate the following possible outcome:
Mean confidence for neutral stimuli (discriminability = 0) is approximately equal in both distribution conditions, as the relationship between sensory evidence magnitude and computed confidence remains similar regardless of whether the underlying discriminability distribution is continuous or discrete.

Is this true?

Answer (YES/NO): NO